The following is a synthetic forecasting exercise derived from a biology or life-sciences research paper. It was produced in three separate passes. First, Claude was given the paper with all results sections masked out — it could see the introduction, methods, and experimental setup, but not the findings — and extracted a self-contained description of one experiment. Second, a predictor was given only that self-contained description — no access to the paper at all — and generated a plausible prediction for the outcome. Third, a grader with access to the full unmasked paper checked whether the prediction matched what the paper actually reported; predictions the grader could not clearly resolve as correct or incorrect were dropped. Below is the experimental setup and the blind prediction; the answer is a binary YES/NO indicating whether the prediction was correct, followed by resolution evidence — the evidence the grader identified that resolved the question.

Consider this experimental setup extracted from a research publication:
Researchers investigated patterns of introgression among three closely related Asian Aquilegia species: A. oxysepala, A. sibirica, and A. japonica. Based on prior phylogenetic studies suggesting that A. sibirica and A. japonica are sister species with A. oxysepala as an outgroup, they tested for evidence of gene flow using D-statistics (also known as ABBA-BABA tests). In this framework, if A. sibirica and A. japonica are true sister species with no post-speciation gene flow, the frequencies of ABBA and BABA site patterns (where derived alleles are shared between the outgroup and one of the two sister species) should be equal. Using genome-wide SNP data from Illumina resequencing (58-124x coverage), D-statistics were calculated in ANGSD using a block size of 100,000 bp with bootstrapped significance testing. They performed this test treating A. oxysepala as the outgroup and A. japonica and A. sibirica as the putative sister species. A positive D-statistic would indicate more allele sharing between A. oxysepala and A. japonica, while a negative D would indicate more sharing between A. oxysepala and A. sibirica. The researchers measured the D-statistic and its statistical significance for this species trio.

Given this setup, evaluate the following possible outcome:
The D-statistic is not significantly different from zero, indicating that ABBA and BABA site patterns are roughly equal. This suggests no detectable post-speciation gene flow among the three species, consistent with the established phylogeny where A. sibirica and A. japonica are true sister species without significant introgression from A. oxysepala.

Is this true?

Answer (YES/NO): NO